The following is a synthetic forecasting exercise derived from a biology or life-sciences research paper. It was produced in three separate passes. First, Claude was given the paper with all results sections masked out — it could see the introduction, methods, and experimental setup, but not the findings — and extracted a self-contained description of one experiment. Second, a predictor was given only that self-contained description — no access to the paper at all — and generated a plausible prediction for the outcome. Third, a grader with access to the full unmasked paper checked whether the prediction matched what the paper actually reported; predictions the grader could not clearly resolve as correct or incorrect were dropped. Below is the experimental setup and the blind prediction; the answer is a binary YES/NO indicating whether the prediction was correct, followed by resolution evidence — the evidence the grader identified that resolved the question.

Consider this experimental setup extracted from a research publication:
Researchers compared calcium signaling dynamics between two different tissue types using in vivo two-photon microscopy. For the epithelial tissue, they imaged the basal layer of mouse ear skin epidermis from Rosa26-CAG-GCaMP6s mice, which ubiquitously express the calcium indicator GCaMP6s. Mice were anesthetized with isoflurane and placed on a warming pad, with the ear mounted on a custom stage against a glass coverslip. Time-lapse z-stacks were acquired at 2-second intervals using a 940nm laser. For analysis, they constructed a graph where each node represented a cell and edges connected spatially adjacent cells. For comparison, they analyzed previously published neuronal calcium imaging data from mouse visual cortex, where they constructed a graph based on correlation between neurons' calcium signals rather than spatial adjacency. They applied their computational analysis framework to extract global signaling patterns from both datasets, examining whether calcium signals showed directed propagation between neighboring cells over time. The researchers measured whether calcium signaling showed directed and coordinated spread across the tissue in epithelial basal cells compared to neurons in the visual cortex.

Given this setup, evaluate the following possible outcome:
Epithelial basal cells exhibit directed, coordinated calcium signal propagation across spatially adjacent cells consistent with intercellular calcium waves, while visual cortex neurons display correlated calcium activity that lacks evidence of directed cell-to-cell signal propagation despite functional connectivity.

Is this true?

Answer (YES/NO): YES